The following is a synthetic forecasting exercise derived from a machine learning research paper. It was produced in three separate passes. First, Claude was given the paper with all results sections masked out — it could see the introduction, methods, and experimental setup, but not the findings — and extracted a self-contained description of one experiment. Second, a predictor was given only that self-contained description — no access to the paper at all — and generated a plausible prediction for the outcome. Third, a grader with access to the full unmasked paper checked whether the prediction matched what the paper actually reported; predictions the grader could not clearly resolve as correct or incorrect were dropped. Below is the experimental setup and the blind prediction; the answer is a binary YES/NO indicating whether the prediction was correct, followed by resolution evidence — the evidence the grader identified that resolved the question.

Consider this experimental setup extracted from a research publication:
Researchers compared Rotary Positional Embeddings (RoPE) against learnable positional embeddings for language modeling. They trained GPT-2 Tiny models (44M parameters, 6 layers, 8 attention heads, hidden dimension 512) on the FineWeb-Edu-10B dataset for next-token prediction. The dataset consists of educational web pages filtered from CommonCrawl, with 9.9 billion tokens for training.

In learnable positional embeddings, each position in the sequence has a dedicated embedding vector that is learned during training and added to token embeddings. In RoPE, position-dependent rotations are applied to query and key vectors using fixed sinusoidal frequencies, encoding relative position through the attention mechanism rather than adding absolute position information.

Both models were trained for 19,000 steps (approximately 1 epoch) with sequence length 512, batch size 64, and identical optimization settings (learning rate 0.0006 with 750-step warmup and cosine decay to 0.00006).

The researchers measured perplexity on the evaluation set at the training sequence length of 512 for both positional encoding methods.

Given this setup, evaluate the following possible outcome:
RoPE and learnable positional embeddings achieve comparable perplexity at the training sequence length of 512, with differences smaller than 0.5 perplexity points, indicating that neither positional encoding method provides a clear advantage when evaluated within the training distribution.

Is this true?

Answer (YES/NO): NO